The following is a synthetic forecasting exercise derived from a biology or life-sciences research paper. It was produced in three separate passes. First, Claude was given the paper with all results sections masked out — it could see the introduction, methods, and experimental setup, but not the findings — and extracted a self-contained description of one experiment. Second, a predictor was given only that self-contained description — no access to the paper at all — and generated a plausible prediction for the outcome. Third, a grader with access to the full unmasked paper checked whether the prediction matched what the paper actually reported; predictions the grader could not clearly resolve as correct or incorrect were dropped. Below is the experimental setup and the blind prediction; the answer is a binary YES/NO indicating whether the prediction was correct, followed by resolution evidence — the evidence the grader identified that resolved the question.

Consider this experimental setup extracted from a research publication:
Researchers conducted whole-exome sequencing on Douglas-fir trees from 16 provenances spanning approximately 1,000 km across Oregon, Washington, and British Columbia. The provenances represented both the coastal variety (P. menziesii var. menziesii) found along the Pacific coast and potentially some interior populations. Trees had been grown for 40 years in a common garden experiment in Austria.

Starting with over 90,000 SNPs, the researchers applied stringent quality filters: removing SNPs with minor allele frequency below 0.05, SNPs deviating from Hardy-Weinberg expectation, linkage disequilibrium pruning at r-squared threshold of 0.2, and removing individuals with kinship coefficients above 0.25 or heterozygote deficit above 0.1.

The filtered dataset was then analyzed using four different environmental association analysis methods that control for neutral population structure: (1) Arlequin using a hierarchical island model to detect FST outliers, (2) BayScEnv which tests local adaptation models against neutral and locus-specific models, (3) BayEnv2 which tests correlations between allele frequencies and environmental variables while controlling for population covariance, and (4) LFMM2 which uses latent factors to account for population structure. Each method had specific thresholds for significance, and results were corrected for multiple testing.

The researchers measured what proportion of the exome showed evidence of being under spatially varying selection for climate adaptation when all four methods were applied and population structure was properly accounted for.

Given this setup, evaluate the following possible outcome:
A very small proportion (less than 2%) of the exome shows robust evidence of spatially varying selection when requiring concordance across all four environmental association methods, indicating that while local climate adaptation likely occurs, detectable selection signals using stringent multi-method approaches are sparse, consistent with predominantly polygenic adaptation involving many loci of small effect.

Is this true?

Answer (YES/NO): NO